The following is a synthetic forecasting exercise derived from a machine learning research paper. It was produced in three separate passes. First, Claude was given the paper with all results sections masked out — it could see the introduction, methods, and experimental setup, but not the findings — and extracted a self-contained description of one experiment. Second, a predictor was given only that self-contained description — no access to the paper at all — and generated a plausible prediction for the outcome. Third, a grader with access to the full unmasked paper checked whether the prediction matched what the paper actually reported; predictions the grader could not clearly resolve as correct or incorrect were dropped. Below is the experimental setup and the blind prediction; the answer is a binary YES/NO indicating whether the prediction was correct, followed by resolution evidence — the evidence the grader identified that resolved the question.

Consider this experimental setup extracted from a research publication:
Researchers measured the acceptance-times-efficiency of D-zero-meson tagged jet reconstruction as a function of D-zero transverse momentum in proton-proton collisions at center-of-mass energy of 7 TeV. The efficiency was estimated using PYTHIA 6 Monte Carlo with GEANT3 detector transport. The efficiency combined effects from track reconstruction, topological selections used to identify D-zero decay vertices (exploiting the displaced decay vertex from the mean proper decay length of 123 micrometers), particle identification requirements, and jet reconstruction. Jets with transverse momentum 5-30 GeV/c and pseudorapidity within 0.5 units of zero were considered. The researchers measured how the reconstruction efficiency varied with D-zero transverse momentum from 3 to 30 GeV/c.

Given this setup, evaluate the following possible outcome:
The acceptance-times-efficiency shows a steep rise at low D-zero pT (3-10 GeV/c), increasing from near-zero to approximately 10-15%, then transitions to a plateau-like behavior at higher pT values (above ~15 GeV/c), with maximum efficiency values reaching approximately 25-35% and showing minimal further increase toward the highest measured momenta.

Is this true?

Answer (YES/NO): NO